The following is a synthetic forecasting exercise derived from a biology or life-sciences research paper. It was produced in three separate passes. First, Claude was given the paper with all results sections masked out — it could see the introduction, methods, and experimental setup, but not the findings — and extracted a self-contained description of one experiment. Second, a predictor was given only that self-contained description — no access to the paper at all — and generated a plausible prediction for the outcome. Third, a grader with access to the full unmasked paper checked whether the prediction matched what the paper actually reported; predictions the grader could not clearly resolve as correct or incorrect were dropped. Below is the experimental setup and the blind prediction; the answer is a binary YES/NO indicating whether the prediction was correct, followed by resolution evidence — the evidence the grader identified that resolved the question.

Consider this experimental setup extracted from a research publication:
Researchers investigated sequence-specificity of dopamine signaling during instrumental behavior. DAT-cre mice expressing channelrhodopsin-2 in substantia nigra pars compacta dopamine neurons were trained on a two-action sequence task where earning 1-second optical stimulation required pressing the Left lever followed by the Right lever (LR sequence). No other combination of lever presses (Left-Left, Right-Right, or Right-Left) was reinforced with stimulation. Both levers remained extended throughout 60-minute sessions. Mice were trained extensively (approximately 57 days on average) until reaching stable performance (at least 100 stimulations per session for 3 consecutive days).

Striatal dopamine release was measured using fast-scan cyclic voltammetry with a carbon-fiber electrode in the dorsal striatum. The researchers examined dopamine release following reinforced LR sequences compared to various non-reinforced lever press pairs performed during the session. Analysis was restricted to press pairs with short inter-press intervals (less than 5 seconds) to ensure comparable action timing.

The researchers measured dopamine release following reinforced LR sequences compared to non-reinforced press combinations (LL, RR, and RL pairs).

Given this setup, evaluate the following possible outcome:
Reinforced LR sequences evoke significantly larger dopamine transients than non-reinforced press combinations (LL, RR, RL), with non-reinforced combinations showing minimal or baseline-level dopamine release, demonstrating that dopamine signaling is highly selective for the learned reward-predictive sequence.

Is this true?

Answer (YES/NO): NO